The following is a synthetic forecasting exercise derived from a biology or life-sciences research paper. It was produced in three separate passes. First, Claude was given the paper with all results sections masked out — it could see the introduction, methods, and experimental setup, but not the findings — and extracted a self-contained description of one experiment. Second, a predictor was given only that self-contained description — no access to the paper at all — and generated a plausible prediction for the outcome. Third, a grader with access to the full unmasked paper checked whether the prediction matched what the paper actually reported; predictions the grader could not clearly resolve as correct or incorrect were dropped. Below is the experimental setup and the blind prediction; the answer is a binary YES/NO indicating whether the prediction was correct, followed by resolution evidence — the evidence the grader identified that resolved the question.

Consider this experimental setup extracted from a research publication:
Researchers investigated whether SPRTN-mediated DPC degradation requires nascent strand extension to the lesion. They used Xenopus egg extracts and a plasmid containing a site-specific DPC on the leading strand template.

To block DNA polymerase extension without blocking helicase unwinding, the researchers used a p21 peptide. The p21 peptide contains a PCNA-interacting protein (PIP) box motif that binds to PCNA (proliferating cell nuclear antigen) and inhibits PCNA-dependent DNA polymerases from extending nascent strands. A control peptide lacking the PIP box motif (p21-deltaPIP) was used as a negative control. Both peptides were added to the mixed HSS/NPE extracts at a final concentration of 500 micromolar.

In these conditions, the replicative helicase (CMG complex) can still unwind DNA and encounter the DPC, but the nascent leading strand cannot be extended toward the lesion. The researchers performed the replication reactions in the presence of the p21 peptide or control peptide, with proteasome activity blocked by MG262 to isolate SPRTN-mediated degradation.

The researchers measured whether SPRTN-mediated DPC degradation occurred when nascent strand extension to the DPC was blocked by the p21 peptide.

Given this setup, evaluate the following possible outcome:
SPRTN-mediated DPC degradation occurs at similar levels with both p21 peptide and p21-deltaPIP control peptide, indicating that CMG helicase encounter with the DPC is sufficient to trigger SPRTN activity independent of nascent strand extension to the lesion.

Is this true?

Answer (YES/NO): NO